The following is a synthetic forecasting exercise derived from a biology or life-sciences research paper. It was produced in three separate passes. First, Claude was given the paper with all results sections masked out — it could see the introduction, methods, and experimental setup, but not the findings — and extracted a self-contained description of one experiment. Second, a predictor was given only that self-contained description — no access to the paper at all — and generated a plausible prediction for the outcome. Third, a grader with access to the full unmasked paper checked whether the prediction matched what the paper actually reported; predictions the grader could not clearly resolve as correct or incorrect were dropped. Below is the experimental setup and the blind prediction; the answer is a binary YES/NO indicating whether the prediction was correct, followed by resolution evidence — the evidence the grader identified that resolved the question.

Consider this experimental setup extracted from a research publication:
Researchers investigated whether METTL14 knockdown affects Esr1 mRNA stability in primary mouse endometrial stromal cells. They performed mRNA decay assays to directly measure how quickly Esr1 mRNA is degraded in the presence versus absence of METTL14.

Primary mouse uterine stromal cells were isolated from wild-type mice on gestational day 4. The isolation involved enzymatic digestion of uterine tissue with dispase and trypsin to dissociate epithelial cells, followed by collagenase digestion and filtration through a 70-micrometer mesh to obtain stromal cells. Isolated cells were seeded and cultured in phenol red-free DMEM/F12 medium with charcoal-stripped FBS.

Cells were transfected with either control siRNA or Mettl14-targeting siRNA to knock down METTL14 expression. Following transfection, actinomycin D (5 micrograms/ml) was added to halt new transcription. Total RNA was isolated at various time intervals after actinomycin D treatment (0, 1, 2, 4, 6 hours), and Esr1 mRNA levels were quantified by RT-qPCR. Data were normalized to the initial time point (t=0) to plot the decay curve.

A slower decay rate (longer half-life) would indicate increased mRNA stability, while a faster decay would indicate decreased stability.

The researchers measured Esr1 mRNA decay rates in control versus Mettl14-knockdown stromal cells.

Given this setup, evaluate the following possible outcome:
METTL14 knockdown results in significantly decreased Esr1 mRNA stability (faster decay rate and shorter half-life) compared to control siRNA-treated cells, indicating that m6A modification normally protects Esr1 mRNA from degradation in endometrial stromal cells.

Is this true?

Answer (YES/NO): NO